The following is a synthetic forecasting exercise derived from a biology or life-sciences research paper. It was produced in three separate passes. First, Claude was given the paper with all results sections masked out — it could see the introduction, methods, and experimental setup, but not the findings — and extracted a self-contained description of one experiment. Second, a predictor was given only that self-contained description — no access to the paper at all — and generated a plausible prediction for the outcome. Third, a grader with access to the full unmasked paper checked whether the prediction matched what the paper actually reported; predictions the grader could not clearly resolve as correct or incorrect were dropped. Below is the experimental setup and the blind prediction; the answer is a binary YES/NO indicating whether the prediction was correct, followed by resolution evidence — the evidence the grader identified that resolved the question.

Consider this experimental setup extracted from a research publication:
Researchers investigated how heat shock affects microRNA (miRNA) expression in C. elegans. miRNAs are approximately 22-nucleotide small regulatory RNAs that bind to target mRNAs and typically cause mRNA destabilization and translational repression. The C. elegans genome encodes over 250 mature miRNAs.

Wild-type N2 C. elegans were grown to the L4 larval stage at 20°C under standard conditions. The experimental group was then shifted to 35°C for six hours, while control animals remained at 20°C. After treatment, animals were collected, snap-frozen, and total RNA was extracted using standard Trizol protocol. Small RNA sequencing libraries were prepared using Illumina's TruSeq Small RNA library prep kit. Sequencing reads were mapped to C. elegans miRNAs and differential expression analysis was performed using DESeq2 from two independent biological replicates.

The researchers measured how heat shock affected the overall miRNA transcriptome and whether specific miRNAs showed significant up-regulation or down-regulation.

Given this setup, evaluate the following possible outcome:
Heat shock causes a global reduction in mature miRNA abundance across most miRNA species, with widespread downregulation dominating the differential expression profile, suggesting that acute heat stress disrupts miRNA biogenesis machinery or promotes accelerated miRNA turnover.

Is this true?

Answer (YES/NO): NO